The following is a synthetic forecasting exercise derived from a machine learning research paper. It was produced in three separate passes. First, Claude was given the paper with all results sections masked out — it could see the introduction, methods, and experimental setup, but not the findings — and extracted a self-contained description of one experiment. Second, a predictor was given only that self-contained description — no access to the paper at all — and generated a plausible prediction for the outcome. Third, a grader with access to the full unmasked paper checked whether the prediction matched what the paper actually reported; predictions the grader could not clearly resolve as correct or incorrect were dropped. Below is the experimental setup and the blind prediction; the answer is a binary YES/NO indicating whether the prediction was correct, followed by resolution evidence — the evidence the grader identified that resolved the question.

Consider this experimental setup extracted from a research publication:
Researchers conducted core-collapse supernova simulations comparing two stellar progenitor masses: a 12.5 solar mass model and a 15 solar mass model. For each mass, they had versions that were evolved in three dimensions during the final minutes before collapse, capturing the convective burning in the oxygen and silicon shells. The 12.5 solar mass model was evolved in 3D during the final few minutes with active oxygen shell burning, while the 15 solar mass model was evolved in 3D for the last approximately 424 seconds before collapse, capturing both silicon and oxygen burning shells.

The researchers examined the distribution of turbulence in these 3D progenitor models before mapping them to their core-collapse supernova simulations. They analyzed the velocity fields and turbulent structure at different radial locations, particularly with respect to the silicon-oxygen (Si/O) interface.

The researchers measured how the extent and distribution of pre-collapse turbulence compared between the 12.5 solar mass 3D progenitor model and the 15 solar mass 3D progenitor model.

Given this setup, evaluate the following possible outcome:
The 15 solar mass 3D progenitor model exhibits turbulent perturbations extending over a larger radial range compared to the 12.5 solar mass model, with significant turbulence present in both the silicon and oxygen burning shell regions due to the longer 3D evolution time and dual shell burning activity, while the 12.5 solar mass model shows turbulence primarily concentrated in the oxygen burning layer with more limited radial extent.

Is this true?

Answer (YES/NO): YES